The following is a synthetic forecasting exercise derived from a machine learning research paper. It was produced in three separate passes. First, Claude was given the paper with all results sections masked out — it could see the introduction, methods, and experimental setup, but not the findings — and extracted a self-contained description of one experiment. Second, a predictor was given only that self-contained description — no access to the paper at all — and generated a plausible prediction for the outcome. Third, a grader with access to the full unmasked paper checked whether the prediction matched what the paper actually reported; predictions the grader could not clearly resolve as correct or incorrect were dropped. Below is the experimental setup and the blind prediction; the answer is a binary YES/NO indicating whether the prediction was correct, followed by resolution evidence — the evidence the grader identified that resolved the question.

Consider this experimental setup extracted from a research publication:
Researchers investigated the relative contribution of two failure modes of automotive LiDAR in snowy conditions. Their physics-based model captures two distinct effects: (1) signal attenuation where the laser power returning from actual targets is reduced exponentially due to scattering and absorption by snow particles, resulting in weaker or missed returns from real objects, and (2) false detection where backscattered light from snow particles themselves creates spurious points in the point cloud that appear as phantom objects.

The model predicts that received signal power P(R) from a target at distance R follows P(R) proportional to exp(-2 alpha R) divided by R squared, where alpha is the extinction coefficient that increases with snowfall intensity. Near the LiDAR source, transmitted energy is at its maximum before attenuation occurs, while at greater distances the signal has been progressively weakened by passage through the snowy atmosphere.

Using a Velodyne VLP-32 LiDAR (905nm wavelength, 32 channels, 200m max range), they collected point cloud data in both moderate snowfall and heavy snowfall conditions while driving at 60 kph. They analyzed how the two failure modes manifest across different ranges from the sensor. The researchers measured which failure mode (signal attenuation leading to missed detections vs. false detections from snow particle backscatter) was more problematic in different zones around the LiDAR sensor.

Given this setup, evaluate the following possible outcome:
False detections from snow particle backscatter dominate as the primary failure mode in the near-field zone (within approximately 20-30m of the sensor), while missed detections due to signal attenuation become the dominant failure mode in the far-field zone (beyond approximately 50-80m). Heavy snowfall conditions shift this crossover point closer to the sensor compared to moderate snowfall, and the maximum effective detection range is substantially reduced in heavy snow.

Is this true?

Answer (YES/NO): NO